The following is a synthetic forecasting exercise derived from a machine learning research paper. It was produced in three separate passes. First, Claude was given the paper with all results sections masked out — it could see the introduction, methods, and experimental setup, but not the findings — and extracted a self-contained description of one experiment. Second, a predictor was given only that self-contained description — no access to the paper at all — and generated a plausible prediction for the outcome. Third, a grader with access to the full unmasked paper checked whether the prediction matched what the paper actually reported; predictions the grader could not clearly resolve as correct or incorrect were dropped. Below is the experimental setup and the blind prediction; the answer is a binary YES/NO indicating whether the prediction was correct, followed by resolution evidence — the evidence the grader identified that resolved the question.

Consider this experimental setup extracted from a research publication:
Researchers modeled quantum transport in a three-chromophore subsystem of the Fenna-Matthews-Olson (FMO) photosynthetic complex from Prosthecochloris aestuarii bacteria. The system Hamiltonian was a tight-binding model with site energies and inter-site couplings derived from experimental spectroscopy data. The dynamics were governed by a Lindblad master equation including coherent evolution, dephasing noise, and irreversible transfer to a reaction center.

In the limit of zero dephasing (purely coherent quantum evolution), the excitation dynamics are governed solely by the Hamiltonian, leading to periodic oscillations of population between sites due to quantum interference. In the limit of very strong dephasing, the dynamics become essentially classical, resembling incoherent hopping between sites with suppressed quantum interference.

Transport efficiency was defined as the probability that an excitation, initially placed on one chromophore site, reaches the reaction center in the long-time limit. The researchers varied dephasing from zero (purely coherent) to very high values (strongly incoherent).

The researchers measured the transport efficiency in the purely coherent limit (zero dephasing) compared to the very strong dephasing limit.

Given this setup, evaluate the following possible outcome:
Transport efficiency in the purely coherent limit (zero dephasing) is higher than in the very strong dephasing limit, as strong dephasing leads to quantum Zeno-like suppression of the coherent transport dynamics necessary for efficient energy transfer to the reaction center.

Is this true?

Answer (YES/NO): YES